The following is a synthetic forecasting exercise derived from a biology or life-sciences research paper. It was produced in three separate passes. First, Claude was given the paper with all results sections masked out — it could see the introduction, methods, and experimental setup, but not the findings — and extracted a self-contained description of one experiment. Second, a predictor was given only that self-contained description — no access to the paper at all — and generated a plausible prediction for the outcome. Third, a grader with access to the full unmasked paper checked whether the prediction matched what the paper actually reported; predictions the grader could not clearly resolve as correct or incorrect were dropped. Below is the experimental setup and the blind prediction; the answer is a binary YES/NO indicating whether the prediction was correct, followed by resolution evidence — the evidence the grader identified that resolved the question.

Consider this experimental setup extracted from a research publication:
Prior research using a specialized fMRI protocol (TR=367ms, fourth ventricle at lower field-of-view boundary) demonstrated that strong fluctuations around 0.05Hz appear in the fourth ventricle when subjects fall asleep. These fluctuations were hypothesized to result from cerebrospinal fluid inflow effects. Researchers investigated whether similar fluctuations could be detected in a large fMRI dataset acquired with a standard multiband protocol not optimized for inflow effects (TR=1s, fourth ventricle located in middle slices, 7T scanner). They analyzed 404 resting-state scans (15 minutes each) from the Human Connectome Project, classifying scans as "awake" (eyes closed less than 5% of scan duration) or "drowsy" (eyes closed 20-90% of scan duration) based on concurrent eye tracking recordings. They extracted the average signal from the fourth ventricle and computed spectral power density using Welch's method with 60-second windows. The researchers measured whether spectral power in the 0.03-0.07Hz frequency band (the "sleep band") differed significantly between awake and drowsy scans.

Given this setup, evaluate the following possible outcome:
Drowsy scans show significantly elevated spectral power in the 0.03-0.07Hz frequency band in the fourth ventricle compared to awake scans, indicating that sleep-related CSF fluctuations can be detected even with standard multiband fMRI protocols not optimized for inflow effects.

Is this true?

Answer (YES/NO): YES